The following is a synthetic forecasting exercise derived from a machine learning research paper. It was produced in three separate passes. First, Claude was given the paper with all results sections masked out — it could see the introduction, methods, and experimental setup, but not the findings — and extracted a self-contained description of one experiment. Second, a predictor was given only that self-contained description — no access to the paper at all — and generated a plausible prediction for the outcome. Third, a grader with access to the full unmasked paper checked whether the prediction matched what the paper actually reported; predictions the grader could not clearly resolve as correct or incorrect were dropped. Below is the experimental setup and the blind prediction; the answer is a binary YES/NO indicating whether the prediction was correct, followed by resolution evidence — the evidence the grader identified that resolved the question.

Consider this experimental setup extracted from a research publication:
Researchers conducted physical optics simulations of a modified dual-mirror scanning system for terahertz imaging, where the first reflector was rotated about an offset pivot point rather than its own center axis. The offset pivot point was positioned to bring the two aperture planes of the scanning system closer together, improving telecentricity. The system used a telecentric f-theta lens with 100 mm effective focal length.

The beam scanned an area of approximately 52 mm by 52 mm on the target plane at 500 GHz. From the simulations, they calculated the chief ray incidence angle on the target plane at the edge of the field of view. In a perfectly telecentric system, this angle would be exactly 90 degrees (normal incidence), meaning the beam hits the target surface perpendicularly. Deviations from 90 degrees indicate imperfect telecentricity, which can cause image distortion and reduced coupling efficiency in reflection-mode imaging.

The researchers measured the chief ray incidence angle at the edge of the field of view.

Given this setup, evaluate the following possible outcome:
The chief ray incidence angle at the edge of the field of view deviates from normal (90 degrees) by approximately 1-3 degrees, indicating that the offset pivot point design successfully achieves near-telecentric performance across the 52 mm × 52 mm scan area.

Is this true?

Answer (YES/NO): YES